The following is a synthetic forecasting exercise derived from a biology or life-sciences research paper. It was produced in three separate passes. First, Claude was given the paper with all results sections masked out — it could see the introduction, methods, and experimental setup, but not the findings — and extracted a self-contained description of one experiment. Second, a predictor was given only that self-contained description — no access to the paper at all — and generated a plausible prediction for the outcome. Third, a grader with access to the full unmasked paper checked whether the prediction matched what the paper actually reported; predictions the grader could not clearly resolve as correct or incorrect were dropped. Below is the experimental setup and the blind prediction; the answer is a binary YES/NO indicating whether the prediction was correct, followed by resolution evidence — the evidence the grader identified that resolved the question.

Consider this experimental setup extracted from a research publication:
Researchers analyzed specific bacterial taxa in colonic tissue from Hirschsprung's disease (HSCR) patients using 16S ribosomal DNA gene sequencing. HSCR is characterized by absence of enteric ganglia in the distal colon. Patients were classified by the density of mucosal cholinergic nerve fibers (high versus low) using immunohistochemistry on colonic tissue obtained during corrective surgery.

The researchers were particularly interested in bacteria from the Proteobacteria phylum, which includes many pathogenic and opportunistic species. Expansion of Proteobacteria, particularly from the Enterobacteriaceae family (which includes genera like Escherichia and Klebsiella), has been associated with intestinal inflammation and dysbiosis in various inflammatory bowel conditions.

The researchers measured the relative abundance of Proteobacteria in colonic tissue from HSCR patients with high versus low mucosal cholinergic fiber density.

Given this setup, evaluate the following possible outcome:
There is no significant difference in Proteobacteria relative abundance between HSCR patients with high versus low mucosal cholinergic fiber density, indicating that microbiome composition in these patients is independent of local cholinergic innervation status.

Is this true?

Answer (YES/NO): NO